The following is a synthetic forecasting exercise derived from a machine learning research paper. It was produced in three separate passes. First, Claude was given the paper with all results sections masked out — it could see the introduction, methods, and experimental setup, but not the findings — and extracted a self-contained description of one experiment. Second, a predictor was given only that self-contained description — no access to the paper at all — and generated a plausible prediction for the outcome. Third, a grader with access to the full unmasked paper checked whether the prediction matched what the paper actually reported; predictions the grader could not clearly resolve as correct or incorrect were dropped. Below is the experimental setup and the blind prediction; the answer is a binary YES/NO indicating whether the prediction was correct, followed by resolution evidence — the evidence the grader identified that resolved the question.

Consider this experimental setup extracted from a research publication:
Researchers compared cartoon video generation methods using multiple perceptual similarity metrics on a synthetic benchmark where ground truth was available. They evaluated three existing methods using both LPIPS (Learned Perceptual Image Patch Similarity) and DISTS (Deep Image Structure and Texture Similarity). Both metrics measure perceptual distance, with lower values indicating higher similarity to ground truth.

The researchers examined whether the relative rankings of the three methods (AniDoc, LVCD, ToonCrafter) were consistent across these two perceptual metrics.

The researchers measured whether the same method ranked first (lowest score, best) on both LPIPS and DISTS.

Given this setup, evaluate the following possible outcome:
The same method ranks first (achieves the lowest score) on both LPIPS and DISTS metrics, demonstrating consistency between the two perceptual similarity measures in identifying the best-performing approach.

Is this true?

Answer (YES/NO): YES